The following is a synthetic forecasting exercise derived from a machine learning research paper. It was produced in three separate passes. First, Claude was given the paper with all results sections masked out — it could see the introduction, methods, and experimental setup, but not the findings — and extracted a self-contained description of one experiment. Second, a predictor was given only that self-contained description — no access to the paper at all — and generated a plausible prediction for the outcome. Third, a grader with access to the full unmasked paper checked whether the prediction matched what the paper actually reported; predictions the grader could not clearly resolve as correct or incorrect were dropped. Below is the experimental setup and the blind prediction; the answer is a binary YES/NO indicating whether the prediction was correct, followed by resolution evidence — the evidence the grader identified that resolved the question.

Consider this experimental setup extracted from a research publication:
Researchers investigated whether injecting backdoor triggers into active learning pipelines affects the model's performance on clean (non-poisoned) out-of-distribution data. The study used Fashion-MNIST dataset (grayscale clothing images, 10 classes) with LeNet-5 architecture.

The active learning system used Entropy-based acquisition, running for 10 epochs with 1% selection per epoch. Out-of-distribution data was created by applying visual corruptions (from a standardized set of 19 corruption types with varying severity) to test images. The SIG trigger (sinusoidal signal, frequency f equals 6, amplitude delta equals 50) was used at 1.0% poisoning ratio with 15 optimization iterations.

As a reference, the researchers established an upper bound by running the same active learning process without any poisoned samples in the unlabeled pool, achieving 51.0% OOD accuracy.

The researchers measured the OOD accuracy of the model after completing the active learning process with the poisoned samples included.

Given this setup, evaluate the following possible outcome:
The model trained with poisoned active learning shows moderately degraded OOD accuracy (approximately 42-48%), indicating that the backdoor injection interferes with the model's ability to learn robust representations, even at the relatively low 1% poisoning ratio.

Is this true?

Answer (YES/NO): NO